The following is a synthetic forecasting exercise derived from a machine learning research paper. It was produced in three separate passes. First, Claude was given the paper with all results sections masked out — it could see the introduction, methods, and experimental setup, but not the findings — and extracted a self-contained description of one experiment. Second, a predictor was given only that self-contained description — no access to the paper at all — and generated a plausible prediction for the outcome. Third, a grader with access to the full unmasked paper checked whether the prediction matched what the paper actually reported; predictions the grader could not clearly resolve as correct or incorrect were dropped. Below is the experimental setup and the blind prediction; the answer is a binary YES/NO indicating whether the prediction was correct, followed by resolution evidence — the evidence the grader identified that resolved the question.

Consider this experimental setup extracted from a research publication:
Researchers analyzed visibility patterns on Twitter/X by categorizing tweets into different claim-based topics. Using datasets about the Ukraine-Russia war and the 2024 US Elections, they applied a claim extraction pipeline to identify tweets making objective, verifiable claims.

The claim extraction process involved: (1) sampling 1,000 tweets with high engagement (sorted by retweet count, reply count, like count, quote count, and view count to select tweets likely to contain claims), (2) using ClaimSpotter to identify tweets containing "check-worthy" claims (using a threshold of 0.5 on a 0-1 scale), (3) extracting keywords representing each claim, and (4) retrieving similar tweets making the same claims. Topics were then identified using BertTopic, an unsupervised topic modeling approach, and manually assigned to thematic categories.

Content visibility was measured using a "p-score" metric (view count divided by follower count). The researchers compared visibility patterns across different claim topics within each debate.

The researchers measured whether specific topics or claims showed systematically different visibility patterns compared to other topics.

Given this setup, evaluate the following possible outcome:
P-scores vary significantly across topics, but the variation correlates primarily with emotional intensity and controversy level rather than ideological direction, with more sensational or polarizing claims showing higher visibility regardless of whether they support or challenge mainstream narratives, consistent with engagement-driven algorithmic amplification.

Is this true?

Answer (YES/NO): NO